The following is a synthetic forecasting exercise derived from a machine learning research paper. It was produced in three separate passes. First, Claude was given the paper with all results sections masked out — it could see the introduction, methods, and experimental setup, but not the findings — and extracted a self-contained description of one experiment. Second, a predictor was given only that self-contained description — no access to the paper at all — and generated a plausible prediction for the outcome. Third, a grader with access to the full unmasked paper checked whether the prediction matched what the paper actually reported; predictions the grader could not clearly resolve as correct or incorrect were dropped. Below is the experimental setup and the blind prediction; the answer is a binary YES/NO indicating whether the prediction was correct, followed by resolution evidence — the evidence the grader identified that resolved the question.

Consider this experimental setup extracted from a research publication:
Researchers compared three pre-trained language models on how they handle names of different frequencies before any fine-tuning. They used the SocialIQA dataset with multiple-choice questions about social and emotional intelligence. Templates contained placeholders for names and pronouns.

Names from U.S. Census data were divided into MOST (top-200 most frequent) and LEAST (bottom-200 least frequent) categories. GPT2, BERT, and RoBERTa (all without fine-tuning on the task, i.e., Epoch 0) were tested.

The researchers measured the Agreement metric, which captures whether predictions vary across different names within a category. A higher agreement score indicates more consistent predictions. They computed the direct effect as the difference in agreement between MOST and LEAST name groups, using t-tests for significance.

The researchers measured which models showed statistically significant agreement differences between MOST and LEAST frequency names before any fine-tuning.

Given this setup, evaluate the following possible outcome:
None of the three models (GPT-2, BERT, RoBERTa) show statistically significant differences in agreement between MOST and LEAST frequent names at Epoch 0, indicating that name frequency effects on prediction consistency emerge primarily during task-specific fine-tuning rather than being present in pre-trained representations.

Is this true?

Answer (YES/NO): NO